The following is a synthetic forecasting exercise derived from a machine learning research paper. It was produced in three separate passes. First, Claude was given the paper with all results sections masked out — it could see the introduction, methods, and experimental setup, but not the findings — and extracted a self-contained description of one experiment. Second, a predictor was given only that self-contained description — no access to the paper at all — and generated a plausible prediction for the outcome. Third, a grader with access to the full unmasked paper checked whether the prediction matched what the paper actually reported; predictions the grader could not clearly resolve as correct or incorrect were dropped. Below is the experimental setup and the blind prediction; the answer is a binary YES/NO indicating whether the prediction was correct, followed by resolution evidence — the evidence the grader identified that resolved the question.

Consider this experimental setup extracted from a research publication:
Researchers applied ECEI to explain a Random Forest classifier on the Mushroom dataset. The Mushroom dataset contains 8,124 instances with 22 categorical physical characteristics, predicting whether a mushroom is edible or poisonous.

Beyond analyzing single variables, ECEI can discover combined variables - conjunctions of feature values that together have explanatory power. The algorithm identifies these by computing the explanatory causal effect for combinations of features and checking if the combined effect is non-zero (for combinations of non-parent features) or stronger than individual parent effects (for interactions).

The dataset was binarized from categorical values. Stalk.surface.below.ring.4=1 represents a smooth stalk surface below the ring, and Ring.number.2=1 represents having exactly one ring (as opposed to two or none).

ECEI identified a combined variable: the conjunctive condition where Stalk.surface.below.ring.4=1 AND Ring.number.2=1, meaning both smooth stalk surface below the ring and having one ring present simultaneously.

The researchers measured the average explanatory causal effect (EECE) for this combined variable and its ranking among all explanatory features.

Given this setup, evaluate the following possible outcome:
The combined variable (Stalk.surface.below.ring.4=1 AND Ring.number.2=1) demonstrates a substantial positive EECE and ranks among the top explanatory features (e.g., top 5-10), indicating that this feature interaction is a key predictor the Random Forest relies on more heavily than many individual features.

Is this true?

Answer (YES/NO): YES